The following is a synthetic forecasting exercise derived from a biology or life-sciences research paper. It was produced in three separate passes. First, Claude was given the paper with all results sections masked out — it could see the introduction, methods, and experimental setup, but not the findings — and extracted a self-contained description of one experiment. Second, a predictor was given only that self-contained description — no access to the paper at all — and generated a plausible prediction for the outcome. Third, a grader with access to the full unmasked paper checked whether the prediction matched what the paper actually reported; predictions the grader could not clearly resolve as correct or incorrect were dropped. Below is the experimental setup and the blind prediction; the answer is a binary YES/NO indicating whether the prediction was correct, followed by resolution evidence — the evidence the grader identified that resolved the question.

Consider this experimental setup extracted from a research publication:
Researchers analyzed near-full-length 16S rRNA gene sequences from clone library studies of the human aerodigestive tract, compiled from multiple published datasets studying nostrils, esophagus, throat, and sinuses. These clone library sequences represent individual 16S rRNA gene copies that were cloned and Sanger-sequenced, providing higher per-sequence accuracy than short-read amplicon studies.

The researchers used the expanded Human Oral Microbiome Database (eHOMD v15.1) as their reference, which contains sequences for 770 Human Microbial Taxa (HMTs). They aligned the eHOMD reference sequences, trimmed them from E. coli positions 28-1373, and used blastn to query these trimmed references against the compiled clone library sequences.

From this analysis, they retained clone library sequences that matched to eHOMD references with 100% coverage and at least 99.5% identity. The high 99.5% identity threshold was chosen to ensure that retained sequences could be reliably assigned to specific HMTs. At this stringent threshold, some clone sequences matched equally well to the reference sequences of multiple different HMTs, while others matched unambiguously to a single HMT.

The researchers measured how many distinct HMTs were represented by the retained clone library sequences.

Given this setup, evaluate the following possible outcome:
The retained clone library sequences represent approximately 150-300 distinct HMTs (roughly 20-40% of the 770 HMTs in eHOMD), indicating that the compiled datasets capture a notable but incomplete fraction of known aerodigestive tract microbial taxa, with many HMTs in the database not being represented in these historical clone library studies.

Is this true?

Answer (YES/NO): NO